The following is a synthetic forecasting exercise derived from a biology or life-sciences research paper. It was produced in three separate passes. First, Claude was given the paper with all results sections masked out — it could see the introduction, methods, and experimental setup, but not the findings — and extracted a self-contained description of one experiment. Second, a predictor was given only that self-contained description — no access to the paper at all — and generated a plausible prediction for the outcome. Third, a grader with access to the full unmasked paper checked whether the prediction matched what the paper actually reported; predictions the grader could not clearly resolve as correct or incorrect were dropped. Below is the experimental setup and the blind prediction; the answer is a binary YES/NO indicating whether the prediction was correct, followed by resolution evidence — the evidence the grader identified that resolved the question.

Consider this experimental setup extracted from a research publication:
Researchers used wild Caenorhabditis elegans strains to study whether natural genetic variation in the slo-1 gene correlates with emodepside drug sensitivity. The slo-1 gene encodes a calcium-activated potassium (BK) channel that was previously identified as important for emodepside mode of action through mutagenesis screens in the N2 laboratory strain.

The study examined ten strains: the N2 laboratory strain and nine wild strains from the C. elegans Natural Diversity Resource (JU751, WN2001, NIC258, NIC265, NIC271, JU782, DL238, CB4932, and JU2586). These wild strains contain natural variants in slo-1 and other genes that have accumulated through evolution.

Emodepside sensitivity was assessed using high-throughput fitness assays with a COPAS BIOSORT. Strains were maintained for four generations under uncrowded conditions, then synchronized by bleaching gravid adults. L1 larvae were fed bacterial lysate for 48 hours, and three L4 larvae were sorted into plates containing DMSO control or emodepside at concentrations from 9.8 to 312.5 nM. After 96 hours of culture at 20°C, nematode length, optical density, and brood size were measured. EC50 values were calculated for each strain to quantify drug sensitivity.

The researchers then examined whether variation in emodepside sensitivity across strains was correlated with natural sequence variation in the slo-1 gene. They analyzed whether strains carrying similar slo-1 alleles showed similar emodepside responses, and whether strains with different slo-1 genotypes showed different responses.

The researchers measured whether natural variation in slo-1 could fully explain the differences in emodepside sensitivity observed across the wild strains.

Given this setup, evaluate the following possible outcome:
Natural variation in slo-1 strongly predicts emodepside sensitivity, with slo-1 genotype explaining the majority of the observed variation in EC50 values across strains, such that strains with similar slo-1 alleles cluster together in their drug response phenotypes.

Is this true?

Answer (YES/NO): NO